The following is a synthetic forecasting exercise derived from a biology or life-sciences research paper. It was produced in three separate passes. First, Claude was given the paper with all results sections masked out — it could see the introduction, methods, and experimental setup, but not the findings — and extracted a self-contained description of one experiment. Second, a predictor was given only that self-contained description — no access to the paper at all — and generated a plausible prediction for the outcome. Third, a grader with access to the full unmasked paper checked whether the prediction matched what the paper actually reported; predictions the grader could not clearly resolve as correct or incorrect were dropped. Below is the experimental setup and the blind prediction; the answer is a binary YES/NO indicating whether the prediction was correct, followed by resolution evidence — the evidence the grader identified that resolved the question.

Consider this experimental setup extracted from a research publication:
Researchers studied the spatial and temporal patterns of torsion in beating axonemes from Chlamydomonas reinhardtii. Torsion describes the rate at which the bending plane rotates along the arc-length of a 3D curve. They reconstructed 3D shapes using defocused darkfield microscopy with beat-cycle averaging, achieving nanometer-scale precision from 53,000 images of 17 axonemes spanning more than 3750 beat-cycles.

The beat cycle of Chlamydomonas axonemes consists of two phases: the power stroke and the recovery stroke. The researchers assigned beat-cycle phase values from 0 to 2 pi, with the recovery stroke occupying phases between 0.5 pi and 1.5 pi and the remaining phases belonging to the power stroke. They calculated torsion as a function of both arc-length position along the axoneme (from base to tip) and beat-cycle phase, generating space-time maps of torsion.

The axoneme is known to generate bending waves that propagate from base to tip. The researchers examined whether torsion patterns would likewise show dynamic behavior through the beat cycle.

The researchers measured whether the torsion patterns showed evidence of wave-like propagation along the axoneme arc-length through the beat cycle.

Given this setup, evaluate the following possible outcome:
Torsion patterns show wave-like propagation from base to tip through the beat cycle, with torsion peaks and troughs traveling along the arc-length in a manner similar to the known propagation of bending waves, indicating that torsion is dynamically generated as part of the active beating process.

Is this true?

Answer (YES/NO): YES